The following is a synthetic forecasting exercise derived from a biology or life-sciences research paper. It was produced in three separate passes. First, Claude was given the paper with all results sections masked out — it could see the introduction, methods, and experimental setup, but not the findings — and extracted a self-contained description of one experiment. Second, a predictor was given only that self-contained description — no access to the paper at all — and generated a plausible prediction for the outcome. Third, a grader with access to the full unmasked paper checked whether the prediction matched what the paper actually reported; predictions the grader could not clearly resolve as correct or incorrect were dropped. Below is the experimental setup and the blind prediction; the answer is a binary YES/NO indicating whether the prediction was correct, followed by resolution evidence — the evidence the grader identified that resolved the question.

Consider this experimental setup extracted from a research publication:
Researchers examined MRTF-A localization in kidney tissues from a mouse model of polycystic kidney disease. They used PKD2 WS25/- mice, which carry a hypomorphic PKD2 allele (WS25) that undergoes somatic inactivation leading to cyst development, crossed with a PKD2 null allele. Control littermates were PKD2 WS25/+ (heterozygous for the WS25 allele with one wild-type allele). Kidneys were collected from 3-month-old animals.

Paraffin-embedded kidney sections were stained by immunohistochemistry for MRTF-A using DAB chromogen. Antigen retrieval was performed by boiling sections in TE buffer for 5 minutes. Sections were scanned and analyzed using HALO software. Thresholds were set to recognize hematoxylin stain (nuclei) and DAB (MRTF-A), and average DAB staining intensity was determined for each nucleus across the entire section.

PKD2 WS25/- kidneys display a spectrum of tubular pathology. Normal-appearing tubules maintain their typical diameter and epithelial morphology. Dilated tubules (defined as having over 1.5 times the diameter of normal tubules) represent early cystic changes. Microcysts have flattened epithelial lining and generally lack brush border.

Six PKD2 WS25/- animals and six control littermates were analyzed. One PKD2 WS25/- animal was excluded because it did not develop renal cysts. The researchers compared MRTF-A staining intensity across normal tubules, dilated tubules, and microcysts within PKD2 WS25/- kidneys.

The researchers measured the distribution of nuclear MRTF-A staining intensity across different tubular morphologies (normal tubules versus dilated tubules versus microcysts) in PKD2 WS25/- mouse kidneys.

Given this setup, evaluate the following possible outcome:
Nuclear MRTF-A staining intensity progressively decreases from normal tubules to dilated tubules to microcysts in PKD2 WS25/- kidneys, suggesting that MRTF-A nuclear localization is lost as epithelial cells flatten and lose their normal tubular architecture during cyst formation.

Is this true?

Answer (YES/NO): NO